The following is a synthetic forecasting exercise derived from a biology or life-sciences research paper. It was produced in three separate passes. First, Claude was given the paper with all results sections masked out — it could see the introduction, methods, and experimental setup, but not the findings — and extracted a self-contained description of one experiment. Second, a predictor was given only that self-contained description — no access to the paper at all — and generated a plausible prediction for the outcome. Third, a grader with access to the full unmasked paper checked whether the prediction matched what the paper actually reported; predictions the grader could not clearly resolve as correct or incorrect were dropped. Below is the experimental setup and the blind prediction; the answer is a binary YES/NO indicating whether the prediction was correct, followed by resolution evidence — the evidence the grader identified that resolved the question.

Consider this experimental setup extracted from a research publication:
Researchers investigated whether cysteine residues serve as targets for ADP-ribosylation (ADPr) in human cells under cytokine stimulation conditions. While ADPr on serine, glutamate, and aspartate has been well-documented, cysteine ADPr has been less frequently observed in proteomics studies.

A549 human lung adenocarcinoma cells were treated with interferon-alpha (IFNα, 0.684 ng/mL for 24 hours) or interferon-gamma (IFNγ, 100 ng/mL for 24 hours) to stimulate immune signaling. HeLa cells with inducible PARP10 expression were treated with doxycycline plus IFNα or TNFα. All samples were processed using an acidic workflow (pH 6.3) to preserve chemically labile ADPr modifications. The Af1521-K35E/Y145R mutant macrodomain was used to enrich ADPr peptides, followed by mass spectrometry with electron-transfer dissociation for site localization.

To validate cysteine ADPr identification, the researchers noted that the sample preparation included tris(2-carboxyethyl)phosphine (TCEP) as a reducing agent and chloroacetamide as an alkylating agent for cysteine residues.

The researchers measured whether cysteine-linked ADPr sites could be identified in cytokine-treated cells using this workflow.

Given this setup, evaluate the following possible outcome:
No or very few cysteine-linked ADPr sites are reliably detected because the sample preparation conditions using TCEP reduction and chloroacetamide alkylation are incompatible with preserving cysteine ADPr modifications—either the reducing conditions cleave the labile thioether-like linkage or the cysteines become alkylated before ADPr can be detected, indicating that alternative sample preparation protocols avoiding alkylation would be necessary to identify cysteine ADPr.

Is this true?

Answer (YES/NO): NO